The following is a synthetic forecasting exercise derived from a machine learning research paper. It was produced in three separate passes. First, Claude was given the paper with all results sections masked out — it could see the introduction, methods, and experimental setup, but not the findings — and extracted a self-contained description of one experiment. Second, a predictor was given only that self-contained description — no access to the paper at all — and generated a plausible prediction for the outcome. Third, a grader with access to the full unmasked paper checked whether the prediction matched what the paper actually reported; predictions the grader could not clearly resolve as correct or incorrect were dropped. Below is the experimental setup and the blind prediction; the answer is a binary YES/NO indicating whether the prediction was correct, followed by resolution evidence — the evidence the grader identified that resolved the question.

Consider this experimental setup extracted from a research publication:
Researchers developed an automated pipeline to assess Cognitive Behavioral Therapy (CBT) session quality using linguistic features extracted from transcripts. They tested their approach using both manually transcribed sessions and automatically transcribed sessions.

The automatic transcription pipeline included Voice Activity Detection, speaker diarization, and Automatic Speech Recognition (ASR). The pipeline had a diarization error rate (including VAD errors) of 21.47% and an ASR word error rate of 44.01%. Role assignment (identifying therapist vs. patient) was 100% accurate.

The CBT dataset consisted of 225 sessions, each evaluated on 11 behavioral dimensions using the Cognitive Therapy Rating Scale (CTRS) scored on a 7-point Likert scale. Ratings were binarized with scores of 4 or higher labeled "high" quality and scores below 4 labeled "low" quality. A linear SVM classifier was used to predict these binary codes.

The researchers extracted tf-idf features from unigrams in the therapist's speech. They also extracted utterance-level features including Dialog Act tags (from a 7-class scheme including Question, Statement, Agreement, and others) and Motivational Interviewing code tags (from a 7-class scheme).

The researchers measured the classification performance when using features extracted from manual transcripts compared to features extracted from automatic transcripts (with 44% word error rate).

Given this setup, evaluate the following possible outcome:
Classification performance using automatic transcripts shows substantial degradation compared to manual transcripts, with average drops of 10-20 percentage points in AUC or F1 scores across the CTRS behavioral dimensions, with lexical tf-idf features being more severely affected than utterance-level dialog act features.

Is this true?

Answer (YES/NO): NO